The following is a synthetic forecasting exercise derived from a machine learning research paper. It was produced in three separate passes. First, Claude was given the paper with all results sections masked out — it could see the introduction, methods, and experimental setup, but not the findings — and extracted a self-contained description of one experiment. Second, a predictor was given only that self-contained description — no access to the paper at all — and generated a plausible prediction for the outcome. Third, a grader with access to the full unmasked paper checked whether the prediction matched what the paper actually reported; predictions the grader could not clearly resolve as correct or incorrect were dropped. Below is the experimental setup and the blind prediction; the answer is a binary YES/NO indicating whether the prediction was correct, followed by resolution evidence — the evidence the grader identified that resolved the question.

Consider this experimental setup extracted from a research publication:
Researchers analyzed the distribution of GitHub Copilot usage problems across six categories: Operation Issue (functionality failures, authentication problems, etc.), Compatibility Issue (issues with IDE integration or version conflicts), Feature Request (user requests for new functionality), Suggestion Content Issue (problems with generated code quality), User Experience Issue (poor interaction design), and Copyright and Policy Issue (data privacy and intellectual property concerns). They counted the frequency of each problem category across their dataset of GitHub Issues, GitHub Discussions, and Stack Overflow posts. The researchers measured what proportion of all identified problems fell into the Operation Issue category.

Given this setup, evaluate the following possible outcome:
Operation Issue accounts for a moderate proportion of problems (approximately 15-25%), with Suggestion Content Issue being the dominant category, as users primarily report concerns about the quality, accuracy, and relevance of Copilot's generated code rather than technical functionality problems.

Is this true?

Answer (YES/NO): NO